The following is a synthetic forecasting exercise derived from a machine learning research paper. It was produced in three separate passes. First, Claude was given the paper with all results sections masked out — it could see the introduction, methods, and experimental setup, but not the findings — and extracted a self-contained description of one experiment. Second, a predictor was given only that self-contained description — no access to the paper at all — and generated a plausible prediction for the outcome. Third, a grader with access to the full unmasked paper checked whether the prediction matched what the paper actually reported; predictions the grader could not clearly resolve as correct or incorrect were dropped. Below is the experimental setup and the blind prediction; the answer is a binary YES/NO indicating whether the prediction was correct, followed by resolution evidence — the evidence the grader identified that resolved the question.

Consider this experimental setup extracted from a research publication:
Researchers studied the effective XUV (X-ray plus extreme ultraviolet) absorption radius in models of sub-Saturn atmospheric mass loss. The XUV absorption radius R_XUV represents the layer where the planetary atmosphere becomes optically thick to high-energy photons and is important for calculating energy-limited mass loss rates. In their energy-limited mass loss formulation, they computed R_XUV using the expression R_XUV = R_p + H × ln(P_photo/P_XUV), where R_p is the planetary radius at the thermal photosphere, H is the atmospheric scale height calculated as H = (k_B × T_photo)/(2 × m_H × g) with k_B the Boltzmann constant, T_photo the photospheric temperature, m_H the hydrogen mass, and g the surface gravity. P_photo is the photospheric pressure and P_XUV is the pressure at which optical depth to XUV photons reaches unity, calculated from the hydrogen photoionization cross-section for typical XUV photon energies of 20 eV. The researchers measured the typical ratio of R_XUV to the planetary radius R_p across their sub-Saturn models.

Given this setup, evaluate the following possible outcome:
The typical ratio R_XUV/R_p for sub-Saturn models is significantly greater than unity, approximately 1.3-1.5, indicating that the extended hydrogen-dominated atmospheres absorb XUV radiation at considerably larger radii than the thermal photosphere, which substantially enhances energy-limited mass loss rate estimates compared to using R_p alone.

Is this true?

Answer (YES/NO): NO